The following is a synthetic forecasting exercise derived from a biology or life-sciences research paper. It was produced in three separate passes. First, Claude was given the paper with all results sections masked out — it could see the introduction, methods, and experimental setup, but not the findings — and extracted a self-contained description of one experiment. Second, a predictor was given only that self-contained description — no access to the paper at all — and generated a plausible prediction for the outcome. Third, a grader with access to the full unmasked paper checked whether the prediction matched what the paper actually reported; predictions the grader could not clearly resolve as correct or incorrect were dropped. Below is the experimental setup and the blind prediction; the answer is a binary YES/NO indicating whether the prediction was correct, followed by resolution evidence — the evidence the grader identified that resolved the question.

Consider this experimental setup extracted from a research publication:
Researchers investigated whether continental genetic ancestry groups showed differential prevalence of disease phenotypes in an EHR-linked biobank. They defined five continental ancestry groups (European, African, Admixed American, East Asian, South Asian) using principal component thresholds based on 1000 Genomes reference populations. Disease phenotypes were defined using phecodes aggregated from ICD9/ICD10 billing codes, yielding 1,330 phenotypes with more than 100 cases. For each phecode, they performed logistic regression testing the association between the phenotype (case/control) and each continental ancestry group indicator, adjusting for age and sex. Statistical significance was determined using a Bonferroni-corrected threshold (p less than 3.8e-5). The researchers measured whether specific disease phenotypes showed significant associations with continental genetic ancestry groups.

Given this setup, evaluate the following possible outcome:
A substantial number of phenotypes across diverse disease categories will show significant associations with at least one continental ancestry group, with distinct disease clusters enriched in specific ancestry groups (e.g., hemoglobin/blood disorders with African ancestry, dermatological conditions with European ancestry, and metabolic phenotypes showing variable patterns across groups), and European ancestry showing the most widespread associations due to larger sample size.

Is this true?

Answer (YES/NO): NO